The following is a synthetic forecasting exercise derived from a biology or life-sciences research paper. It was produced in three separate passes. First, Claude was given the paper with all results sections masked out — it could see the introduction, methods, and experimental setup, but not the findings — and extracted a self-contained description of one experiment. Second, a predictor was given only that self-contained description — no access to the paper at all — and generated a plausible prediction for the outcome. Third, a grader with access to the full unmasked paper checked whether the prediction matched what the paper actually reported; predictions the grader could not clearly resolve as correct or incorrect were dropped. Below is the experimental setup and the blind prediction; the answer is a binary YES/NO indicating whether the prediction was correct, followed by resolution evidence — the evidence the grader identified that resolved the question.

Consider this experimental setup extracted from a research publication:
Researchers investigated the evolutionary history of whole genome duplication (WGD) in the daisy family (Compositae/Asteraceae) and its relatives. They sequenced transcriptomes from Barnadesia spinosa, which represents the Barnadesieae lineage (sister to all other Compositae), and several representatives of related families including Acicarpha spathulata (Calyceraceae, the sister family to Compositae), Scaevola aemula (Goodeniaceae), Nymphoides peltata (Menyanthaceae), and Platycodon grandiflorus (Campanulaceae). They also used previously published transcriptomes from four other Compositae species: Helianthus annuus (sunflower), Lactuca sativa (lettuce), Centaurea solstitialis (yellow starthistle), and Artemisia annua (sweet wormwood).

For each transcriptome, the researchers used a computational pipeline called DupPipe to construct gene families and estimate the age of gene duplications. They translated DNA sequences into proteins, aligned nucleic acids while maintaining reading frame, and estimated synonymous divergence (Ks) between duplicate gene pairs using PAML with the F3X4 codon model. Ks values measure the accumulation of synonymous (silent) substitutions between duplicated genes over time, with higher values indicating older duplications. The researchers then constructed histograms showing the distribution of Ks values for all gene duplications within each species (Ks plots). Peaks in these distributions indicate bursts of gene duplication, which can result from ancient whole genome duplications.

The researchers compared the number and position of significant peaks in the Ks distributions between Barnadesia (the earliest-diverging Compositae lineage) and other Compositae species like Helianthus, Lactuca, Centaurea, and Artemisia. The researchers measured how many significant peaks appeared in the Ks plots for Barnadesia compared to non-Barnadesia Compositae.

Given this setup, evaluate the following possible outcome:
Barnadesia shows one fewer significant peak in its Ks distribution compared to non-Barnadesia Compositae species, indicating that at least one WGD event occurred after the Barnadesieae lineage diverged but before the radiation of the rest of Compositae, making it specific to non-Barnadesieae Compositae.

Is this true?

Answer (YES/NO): NO